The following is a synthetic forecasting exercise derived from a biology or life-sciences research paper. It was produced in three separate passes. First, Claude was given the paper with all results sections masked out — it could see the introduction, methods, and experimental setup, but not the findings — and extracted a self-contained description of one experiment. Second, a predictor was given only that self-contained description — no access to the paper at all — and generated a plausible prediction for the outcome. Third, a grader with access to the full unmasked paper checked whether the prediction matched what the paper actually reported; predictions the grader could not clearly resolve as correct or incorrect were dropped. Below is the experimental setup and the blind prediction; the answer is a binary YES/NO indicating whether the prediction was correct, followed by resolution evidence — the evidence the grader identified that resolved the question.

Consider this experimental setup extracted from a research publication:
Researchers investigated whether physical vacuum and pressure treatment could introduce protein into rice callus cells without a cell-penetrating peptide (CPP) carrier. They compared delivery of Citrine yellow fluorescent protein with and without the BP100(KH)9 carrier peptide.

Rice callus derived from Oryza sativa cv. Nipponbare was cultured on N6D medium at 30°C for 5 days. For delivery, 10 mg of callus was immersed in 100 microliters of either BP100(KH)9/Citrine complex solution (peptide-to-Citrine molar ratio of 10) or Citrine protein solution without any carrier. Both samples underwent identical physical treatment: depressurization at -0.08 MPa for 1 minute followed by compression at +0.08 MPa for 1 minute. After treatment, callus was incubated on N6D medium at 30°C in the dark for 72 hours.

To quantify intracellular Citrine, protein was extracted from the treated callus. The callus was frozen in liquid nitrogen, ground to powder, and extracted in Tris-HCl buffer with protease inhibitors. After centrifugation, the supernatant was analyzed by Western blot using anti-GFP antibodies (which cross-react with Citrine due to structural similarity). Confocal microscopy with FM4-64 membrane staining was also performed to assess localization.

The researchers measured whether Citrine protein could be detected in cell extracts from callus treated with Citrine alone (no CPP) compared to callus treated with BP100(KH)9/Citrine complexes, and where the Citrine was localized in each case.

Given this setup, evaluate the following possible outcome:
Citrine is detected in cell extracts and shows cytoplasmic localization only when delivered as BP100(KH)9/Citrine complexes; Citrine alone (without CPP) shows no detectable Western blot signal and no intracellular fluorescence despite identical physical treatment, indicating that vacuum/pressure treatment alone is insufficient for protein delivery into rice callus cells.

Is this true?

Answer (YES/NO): NO